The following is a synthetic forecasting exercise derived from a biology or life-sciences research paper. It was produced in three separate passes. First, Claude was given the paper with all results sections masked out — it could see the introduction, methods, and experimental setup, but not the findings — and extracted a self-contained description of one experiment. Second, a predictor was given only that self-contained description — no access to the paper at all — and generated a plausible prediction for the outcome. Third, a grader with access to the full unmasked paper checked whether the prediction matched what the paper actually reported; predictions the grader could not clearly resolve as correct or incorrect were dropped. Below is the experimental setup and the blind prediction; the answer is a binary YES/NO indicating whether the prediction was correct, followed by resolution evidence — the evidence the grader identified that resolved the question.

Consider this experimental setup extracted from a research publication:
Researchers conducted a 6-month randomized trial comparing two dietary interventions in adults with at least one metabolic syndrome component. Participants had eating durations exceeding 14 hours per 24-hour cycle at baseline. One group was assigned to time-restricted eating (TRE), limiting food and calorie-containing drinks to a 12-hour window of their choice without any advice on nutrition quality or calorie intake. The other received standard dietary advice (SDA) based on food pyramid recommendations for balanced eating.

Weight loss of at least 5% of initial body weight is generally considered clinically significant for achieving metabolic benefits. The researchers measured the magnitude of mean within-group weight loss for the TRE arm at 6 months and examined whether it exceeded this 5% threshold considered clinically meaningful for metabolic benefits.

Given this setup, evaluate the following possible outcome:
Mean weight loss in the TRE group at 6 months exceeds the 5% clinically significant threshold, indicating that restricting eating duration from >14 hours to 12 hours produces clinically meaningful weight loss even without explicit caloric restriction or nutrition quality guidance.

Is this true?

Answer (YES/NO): NO